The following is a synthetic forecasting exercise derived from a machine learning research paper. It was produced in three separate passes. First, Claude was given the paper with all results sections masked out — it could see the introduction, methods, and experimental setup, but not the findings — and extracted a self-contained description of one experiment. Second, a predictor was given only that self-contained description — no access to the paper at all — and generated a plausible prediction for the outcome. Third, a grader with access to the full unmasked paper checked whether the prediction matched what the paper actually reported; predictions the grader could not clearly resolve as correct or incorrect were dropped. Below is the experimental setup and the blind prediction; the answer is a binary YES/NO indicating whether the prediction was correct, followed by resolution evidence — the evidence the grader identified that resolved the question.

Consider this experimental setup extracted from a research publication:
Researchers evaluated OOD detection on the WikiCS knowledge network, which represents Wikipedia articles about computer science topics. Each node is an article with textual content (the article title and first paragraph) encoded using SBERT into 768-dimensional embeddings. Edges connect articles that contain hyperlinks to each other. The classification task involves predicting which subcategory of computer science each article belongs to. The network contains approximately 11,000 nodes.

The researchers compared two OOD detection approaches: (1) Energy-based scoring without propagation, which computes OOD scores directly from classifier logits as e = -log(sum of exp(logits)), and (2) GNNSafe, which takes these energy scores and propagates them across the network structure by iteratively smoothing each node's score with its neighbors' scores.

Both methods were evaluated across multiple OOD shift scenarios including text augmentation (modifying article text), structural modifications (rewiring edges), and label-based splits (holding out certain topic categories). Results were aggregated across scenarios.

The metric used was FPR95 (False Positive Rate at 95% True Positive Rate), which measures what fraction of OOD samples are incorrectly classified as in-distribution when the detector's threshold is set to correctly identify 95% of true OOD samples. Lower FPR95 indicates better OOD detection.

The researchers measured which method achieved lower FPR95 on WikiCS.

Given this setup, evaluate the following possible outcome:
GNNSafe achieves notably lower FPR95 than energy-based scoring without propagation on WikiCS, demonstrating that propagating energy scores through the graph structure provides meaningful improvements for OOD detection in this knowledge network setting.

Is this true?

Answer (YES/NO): YES